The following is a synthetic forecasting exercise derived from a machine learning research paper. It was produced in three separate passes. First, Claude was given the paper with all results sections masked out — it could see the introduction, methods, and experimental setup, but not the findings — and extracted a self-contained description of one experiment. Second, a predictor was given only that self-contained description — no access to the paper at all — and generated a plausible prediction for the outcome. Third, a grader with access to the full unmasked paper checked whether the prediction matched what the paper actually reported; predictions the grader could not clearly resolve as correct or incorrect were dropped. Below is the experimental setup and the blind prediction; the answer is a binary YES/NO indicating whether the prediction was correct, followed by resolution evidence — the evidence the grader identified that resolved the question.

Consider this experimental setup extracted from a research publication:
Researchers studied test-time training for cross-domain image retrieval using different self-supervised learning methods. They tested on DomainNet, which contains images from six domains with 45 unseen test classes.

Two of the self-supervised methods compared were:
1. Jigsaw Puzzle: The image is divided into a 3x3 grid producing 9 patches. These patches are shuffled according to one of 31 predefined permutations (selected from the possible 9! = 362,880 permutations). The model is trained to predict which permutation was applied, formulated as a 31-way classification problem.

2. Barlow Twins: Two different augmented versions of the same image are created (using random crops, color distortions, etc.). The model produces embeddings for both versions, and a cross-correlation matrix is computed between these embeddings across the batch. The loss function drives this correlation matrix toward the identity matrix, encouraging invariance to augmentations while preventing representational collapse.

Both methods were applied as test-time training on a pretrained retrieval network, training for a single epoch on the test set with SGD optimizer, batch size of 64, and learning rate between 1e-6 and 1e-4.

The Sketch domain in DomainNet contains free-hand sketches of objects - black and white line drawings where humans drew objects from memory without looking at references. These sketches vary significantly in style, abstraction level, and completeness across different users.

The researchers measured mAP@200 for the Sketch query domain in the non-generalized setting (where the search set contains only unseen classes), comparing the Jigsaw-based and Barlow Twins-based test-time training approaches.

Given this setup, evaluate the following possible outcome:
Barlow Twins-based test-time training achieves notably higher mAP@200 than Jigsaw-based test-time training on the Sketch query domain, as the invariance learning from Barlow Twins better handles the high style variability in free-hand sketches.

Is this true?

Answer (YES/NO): NO